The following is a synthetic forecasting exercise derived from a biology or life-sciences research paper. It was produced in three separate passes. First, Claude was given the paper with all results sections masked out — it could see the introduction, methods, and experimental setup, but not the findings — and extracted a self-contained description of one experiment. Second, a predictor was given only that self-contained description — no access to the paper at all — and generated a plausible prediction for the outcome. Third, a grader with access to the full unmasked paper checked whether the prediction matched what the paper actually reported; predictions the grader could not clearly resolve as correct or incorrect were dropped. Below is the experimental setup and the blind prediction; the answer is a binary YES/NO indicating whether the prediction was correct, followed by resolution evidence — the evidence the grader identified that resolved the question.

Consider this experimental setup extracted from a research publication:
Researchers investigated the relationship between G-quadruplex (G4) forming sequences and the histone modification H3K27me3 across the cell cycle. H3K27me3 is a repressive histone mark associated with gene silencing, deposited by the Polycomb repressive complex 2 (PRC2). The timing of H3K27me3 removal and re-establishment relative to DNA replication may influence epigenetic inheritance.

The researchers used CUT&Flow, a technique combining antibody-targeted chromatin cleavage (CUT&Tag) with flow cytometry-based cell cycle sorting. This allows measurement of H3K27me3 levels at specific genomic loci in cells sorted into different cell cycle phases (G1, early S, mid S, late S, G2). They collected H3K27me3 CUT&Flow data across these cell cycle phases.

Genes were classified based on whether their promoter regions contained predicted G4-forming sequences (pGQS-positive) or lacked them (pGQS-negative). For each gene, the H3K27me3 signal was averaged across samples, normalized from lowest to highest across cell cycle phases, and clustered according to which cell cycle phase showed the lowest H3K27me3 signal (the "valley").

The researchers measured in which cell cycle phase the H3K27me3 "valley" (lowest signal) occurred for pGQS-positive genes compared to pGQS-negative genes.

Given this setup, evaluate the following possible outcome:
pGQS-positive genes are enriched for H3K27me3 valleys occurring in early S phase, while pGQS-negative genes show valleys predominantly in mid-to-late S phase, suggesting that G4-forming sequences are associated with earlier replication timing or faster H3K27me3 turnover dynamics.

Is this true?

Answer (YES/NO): NO